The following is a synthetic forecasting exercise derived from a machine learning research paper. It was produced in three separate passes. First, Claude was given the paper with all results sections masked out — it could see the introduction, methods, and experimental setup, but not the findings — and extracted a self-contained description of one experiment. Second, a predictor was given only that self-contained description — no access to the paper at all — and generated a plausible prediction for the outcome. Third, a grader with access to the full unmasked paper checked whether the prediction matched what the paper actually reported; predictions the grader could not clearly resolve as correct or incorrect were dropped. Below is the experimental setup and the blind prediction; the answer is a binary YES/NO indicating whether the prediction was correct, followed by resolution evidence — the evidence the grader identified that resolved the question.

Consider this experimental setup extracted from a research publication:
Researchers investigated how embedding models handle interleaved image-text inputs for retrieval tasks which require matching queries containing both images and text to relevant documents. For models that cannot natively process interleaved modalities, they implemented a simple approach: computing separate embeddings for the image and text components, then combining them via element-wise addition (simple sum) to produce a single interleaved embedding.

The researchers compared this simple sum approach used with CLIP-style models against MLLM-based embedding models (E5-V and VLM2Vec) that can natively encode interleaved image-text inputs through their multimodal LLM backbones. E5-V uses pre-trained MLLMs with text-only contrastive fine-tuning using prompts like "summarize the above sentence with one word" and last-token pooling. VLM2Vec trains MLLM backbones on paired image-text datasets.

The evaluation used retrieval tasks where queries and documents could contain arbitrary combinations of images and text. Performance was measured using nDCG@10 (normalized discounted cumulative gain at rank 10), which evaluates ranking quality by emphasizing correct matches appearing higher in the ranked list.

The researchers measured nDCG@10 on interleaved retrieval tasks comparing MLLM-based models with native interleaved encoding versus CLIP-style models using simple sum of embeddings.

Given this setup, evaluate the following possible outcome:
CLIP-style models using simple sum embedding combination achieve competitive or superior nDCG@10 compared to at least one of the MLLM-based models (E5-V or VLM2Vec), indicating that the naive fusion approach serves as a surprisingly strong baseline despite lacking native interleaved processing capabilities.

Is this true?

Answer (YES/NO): NO